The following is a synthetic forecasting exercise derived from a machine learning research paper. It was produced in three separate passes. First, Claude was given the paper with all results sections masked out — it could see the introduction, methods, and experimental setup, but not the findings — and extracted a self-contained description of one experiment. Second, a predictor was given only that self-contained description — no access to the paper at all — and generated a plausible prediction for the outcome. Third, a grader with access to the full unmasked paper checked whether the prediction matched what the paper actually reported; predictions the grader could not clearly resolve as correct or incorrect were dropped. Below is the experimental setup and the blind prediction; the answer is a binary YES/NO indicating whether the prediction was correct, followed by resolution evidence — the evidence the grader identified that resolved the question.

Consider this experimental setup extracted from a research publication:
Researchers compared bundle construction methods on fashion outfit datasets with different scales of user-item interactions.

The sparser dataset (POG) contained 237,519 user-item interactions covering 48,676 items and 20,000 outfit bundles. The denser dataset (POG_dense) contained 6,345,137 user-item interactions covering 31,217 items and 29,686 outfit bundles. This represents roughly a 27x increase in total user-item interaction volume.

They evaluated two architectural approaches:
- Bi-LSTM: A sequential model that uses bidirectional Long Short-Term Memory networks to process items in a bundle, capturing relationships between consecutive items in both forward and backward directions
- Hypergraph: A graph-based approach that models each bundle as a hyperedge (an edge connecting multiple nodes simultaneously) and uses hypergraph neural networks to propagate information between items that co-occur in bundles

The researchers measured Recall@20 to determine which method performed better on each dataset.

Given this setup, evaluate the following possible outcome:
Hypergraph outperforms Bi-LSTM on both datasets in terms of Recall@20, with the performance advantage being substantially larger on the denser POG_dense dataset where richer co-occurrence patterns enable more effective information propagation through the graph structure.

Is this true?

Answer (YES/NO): NO